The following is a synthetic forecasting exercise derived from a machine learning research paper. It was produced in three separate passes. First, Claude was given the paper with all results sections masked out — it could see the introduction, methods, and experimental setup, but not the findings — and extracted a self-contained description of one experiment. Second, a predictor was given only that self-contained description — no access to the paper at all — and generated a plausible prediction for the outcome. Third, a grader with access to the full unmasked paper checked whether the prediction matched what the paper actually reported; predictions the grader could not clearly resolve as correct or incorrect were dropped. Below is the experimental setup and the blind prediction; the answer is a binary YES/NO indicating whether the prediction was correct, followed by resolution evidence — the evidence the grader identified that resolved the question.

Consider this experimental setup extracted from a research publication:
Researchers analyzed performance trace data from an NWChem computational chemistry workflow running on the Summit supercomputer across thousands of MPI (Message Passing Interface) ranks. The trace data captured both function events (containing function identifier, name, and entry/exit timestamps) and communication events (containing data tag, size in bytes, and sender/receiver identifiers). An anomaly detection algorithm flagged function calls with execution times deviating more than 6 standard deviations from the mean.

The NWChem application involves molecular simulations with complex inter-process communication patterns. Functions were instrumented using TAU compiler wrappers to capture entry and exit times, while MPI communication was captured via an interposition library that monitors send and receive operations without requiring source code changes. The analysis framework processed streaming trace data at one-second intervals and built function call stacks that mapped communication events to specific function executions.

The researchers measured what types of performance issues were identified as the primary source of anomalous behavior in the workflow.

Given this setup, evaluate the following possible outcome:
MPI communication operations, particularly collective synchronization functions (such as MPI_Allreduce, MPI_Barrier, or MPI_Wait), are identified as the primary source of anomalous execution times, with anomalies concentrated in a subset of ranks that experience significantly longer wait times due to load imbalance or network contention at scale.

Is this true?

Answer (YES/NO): NO